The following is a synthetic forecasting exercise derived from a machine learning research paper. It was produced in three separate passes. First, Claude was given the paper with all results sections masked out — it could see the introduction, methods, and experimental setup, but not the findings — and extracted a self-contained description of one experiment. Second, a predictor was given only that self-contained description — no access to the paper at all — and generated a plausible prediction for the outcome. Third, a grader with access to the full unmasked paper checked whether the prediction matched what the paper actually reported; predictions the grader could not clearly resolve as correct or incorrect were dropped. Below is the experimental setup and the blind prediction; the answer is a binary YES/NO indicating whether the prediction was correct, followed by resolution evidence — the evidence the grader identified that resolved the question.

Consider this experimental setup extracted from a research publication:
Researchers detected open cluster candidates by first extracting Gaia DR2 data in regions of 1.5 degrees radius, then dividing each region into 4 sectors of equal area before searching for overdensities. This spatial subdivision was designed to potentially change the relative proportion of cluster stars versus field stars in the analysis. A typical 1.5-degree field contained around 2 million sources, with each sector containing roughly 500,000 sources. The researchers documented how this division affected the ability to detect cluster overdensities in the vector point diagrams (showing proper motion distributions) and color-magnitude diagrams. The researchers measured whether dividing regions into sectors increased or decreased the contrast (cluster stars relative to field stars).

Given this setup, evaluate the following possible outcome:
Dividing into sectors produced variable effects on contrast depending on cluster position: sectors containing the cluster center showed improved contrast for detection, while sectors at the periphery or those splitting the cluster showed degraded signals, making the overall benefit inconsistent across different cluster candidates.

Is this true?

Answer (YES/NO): NO